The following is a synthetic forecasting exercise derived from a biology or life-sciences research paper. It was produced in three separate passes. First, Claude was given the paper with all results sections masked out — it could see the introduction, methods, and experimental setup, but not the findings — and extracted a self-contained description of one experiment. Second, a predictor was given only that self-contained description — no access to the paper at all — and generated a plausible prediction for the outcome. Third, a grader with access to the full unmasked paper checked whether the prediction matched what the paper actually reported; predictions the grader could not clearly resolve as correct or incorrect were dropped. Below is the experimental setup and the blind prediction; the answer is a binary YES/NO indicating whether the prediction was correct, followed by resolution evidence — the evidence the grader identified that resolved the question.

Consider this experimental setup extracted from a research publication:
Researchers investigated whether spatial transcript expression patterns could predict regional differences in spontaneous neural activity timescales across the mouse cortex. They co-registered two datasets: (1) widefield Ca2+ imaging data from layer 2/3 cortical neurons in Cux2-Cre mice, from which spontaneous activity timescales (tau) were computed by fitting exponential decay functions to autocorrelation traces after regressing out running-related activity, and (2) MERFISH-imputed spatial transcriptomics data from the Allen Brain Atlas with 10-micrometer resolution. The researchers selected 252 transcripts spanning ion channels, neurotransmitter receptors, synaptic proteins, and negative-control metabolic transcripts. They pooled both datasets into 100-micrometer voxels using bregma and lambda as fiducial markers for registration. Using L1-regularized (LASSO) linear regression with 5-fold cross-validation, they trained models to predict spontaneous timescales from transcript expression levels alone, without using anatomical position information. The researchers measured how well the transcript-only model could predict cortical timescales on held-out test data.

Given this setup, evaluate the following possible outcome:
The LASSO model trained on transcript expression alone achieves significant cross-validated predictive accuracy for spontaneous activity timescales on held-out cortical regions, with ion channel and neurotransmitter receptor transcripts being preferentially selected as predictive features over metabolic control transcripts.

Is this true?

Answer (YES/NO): NO